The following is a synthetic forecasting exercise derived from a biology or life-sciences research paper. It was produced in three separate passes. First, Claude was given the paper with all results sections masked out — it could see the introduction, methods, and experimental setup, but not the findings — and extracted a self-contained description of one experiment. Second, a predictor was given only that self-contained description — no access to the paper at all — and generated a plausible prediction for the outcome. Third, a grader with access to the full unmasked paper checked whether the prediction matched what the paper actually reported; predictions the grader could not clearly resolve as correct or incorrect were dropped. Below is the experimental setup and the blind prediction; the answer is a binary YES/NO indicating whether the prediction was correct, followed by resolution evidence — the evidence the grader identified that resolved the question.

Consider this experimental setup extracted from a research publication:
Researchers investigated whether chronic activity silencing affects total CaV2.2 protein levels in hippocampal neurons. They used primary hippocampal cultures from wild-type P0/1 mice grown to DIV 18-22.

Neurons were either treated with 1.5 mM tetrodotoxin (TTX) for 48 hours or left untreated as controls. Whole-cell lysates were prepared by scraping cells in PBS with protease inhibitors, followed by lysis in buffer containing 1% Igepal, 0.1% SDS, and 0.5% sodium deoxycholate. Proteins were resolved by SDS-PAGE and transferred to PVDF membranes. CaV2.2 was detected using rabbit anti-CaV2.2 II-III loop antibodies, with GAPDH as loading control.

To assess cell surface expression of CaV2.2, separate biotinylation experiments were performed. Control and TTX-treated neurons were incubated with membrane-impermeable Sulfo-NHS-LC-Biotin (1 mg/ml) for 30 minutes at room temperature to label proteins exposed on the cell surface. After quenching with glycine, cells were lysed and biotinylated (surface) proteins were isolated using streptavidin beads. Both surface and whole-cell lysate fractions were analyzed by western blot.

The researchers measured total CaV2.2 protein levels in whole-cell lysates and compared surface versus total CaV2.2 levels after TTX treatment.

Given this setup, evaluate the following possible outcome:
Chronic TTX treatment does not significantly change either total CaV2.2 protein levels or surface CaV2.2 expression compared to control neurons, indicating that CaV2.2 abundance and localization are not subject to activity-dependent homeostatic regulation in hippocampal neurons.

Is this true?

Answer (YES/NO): NO